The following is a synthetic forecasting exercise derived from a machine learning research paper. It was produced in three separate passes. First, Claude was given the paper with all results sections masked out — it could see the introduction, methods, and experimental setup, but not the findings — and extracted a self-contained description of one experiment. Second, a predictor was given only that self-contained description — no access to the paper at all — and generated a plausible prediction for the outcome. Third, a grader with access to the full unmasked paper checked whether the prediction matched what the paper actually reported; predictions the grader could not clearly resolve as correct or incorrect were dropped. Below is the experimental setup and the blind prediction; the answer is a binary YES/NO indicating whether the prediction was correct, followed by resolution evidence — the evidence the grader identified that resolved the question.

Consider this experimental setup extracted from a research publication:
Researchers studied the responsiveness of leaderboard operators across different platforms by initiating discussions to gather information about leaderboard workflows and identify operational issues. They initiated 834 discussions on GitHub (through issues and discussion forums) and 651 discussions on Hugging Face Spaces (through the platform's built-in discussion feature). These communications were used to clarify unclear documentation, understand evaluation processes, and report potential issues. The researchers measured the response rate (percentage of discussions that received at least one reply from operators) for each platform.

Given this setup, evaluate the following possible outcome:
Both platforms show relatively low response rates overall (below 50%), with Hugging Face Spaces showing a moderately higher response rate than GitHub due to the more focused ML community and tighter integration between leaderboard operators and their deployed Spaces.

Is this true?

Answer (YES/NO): NO